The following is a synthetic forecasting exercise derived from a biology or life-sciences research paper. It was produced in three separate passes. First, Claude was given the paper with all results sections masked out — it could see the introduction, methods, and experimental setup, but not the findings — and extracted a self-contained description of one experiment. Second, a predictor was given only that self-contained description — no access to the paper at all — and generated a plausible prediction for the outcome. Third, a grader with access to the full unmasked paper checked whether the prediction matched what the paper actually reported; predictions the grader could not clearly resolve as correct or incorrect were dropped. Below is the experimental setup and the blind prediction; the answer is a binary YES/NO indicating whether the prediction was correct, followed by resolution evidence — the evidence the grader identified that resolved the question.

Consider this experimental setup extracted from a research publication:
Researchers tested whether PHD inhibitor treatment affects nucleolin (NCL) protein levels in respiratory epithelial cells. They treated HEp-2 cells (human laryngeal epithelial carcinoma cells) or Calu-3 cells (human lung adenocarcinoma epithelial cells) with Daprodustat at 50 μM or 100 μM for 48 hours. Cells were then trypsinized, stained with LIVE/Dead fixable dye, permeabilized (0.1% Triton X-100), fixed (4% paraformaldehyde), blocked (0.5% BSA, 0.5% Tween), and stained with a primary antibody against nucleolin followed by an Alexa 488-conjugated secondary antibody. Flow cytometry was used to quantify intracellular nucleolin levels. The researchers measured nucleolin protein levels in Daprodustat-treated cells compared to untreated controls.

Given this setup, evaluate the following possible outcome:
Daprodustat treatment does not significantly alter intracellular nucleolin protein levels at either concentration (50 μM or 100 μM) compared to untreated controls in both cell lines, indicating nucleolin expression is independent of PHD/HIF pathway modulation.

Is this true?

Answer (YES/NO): NO